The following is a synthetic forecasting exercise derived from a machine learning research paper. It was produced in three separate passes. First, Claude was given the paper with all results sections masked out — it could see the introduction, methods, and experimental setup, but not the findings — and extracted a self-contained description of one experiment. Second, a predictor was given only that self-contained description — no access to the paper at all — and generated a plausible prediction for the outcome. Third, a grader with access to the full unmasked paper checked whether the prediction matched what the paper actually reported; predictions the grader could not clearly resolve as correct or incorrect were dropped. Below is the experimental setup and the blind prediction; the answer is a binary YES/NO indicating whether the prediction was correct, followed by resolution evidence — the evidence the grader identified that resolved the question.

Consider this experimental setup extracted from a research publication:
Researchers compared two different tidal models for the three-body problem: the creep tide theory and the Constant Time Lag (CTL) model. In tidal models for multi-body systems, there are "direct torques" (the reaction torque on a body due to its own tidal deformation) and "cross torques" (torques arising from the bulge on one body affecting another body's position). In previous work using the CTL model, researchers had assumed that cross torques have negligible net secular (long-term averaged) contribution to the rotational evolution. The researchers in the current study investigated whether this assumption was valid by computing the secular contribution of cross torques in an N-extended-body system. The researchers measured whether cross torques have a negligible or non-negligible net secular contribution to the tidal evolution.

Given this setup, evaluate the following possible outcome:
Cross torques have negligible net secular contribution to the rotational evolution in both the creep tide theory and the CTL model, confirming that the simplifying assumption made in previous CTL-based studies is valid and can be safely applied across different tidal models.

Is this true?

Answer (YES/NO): NO